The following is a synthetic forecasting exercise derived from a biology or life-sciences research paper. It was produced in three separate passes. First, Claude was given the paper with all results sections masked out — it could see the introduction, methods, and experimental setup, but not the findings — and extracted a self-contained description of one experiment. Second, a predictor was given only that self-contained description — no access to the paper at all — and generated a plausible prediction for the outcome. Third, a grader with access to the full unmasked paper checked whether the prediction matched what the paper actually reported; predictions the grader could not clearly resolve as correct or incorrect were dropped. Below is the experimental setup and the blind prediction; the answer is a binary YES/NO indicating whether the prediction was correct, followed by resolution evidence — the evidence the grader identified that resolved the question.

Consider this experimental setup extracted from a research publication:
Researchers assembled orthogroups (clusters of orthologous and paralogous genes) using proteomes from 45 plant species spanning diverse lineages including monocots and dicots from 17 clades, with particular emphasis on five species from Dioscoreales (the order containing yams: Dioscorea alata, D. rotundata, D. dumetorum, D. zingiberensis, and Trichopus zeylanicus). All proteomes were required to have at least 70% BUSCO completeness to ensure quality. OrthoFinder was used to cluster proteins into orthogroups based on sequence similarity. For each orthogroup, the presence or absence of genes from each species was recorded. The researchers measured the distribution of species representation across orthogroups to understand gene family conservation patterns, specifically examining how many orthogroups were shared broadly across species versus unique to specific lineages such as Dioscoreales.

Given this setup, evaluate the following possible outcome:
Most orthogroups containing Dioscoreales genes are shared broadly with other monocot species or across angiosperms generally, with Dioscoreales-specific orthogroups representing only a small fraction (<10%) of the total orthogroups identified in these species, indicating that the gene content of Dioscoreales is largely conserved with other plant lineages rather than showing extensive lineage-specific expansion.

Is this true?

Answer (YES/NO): YES